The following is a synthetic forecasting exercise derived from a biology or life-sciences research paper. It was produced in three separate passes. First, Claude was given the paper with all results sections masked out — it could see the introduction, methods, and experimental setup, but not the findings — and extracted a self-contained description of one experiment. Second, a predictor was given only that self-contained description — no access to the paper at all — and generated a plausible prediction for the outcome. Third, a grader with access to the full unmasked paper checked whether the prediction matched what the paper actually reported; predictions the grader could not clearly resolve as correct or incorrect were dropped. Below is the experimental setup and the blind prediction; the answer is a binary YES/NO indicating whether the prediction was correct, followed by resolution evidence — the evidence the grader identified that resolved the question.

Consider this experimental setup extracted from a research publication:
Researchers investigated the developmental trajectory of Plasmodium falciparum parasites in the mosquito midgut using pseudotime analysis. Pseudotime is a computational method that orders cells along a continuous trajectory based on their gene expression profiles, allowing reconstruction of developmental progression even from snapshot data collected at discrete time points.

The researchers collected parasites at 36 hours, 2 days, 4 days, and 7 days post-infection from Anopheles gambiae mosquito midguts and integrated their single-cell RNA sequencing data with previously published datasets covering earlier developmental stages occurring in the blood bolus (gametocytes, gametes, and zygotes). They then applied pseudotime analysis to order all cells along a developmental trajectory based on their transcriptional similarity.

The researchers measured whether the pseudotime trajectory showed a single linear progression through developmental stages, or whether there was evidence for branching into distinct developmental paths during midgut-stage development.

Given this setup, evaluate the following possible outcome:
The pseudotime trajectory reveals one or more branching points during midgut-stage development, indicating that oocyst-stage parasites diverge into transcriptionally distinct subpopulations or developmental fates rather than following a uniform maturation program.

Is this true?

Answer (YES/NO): NO